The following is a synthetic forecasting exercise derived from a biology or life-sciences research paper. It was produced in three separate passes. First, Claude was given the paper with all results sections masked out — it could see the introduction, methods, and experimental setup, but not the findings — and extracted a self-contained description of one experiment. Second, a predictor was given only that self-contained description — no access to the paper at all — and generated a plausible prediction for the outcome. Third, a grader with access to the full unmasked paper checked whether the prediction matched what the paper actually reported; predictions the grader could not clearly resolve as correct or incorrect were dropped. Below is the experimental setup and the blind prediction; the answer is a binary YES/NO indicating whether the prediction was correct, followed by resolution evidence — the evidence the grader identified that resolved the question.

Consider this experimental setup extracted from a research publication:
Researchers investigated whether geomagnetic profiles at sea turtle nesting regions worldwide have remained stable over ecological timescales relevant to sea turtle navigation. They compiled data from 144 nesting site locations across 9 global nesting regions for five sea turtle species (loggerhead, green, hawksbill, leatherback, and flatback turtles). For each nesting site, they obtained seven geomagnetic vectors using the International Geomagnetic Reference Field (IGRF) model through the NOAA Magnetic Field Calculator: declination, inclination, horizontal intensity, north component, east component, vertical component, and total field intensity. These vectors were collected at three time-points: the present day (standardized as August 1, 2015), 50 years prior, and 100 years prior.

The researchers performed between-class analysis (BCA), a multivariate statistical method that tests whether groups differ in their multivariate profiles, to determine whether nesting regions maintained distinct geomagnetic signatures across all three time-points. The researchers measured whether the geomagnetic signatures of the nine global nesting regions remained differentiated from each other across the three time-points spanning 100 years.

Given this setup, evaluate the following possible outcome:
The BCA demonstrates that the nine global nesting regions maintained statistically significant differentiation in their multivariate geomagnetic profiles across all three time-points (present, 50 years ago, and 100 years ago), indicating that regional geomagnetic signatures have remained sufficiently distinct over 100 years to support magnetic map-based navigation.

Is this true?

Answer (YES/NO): YES